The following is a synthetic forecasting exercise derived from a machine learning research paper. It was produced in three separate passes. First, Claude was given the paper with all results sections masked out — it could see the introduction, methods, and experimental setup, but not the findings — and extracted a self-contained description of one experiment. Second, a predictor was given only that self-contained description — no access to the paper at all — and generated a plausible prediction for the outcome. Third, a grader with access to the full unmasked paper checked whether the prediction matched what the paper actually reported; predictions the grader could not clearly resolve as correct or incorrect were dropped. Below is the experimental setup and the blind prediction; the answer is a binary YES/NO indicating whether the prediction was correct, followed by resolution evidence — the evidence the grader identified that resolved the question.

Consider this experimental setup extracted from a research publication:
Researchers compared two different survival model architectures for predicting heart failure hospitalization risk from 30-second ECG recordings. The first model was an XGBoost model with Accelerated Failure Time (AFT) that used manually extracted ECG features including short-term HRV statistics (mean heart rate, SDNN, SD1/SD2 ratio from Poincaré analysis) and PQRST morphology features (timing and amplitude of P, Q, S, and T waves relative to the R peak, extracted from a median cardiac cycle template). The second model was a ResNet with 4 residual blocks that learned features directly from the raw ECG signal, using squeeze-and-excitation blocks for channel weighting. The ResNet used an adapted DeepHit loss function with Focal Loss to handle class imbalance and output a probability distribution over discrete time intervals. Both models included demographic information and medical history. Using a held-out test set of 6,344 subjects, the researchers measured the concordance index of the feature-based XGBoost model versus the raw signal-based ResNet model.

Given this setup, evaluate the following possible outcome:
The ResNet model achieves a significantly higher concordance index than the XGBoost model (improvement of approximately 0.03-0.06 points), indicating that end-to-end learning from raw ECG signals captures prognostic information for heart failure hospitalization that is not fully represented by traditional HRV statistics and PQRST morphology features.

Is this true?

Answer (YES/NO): NO